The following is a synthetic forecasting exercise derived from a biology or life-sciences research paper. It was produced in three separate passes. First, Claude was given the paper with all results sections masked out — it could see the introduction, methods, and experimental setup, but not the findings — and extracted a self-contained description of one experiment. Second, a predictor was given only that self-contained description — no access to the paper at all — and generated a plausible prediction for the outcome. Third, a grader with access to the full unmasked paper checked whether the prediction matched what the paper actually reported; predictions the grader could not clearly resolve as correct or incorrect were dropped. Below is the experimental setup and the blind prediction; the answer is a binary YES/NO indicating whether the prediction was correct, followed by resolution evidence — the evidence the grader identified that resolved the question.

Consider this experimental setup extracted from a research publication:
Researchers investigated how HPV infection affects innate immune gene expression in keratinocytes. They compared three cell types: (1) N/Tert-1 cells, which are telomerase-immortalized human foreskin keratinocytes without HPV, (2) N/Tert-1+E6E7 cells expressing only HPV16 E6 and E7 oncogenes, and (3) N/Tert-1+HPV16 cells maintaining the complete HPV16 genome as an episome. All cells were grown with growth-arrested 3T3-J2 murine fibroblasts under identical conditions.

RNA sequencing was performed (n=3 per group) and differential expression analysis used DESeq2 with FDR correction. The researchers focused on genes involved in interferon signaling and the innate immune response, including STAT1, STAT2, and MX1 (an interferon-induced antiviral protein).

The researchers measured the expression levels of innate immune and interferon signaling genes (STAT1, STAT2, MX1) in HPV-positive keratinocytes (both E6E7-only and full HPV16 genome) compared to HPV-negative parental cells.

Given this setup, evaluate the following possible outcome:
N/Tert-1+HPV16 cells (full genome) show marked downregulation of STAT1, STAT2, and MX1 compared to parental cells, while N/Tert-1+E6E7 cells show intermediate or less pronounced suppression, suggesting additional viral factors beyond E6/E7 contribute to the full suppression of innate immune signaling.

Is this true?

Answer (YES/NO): YES